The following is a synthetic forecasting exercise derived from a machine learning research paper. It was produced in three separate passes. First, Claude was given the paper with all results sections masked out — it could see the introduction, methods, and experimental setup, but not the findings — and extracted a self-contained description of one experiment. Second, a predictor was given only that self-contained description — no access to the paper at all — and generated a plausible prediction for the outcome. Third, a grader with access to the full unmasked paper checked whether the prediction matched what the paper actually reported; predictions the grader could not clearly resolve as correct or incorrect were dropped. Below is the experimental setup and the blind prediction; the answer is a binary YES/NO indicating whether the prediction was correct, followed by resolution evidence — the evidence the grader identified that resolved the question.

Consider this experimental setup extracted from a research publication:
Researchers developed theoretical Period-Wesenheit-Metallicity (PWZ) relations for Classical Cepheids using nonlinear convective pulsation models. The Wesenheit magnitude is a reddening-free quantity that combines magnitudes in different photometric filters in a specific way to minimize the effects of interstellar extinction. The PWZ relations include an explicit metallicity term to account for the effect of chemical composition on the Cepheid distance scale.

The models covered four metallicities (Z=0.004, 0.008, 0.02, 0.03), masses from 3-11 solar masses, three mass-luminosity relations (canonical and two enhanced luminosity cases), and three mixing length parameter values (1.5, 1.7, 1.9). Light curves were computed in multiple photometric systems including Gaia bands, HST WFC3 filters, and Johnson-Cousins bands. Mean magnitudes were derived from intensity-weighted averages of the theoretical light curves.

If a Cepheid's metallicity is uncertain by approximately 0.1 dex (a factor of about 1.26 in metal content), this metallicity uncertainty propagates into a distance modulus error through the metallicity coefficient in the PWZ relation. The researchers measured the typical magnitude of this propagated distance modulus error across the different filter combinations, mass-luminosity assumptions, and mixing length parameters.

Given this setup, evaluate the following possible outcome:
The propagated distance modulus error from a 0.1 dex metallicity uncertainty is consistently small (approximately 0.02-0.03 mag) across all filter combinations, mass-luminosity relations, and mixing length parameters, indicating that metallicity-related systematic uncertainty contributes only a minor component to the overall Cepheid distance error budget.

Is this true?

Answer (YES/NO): YES